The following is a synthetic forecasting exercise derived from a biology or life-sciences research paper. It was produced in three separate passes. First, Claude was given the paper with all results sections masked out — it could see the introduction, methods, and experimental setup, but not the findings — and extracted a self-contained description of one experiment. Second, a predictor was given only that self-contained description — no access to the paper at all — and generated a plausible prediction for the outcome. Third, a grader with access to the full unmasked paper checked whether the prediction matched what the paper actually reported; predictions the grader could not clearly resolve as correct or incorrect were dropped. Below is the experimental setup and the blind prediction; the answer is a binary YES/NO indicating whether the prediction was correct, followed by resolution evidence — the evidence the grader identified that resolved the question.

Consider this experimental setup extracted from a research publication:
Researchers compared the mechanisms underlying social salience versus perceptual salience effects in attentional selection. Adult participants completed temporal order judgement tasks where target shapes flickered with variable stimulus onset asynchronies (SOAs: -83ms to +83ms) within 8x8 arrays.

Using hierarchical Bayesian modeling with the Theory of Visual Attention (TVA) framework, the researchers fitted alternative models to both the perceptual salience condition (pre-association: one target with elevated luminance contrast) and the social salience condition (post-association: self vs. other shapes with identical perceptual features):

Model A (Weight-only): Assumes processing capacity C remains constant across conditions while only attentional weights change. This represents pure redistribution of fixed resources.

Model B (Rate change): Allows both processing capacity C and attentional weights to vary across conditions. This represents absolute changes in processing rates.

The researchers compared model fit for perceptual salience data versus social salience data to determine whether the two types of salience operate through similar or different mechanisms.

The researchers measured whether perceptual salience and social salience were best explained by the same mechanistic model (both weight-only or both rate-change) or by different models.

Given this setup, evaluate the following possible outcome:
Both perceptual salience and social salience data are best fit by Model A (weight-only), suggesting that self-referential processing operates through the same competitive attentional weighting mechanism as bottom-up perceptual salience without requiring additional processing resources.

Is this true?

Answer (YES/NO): NO